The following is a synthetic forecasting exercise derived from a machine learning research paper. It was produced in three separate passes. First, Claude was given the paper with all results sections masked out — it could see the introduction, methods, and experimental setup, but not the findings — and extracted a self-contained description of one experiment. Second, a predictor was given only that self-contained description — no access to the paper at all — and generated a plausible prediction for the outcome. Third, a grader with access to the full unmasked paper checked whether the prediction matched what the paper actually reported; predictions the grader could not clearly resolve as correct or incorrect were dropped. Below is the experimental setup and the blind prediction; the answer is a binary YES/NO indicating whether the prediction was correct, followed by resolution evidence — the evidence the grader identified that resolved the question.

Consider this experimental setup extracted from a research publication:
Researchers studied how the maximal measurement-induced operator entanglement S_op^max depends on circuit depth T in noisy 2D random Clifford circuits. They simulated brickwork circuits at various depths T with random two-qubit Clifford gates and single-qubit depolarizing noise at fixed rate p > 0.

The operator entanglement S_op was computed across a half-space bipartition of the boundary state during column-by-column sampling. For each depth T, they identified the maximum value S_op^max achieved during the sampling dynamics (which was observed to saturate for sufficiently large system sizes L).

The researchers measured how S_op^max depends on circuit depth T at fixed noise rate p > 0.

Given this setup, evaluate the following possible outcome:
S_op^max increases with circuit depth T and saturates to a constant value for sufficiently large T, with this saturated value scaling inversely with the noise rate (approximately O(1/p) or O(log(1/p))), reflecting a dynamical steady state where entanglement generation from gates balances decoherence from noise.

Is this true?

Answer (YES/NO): NO